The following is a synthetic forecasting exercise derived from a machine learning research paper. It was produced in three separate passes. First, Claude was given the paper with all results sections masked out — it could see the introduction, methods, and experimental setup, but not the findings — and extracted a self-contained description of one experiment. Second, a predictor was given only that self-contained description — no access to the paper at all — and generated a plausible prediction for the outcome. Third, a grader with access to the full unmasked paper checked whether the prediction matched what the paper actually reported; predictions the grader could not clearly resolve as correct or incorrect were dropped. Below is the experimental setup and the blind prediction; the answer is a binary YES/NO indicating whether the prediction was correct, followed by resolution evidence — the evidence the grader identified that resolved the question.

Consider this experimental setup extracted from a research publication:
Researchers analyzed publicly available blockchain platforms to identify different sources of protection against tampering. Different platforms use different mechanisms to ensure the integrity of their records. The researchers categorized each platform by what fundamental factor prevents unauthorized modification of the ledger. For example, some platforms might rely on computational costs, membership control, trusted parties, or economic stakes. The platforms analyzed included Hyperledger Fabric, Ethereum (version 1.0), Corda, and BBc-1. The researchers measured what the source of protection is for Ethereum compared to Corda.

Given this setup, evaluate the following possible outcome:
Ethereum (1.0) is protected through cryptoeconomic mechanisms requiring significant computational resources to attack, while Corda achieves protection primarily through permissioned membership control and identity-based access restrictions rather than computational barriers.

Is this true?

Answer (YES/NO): NO